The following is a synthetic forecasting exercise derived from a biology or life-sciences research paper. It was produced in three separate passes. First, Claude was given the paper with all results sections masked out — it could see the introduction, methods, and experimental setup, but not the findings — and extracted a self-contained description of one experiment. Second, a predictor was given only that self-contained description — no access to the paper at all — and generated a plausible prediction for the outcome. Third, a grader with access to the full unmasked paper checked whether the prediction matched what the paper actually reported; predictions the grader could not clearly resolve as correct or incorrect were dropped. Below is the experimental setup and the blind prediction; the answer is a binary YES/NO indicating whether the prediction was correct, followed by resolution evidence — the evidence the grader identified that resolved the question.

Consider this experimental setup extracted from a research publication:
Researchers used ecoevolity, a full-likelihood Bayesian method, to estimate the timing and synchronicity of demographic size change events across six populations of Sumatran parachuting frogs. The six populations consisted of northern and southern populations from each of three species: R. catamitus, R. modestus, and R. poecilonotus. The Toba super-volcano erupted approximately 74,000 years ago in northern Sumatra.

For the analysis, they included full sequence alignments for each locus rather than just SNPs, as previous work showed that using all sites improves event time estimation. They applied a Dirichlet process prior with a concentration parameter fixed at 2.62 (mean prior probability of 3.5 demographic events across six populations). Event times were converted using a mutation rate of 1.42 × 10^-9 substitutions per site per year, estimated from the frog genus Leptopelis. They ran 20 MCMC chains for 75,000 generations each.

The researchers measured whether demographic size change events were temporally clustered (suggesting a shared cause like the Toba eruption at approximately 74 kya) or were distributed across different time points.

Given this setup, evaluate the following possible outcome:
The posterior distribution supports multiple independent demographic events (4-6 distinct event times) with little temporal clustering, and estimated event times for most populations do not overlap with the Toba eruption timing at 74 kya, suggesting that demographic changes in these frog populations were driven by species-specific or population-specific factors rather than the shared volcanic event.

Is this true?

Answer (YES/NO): NO